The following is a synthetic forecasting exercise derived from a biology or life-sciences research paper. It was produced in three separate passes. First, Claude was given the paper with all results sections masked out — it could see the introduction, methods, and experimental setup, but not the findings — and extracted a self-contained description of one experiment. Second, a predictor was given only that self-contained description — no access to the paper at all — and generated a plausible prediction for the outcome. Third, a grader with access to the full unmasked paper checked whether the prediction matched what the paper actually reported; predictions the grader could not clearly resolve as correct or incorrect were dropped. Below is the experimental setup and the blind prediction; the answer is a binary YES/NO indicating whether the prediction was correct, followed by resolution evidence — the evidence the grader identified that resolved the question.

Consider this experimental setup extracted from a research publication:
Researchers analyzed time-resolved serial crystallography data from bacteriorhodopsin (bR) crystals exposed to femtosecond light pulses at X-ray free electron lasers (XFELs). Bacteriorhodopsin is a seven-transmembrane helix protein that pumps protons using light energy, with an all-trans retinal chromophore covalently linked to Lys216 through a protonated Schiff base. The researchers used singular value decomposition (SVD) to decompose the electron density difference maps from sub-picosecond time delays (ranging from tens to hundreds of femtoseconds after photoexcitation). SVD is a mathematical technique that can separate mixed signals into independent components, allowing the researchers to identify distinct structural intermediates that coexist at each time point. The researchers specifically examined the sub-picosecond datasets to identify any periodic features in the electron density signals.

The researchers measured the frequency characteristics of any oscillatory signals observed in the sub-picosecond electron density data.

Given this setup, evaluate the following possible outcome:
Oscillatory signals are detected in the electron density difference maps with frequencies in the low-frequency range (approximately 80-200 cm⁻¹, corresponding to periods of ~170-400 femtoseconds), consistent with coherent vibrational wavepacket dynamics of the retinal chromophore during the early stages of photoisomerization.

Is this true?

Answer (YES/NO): NO